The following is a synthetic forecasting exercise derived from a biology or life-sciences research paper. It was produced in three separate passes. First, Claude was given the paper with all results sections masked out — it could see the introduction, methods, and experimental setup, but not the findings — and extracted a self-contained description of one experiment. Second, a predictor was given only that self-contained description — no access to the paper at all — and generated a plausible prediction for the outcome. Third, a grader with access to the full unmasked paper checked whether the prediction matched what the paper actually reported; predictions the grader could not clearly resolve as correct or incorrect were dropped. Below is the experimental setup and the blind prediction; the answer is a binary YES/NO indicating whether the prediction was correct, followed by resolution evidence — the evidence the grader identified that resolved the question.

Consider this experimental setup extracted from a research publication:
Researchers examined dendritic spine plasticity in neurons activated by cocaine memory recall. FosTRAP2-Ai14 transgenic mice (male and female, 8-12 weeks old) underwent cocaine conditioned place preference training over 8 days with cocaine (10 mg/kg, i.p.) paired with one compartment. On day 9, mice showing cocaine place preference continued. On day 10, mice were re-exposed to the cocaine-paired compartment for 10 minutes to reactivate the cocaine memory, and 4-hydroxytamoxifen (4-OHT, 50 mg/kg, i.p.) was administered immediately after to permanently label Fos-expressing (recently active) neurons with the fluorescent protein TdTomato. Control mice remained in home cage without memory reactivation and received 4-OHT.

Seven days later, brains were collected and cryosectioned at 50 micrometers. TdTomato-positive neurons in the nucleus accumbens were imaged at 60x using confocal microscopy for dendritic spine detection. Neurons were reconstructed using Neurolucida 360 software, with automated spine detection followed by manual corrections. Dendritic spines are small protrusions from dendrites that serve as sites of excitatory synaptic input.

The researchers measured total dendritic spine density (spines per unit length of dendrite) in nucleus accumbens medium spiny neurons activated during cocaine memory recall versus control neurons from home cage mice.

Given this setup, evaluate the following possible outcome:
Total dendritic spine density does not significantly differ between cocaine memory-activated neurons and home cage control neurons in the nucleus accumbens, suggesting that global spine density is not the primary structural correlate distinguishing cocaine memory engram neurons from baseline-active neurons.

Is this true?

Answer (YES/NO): NO